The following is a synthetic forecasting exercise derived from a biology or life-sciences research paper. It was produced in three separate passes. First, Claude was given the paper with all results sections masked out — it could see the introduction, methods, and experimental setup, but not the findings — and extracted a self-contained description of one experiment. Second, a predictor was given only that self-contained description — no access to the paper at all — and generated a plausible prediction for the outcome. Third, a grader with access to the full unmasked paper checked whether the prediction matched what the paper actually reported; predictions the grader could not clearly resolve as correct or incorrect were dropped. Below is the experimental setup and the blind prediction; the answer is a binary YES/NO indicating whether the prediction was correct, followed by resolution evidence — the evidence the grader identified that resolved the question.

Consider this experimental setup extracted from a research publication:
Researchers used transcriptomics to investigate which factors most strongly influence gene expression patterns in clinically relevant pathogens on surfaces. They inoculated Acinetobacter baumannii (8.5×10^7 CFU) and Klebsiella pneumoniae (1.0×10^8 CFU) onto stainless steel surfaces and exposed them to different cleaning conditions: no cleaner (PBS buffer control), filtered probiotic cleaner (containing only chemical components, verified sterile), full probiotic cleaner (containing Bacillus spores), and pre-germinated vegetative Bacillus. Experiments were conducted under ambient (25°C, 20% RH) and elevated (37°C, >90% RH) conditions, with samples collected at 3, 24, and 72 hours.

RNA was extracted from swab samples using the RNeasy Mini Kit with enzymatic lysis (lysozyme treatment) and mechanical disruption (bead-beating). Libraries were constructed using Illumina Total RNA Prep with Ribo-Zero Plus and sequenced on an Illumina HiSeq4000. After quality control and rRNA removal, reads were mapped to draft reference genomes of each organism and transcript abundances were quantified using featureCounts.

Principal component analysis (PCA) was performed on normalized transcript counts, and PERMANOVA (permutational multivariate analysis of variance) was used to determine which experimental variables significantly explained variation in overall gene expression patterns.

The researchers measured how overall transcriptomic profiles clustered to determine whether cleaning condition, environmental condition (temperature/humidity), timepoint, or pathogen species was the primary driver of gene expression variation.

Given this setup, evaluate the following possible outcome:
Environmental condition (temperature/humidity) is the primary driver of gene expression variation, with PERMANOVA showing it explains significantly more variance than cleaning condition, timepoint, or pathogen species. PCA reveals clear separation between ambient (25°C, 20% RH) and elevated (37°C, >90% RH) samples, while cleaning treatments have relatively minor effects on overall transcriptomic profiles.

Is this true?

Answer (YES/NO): NO